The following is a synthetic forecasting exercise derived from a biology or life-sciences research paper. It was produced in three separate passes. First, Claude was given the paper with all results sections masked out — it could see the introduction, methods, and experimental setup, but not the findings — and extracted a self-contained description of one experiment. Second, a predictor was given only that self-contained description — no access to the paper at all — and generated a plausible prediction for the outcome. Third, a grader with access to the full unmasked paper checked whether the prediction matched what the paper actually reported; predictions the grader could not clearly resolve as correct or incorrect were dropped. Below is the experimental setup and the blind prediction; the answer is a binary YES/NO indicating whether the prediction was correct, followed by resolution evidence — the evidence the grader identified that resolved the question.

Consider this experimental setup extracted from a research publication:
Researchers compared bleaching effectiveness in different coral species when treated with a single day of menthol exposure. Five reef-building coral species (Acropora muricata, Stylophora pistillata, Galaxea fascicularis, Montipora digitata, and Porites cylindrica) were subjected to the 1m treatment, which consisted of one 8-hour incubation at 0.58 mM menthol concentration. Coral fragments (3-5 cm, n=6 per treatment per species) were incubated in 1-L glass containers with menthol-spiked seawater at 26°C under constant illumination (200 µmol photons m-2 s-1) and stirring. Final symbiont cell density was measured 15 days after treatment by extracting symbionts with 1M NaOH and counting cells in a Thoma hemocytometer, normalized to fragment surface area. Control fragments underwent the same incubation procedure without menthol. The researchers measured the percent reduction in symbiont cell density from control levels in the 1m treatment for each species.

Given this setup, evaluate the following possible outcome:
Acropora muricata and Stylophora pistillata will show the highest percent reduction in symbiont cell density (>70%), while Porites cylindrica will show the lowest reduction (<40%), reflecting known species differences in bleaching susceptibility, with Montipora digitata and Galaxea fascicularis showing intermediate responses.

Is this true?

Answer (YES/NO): NO